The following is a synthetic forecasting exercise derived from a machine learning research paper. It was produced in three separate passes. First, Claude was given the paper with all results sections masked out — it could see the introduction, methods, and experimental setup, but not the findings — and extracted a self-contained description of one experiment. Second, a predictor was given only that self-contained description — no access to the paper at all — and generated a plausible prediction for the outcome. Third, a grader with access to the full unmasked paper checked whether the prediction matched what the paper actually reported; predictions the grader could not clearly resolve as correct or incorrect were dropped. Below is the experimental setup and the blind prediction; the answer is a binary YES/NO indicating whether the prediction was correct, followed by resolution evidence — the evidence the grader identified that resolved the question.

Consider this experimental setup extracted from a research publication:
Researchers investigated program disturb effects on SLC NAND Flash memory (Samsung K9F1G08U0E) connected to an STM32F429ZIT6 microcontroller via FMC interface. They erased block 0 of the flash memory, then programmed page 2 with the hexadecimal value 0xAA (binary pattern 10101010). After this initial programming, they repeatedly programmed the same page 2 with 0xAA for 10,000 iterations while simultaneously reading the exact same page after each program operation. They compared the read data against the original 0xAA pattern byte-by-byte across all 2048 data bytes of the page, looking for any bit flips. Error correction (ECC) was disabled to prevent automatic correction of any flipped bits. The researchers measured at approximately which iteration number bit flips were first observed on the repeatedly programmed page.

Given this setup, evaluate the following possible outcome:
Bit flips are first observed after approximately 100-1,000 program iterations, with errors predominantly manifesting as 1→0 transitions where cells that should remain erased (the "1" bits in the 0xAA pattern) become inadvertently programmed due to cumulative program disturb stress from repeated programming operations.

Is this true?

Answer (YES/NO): YES